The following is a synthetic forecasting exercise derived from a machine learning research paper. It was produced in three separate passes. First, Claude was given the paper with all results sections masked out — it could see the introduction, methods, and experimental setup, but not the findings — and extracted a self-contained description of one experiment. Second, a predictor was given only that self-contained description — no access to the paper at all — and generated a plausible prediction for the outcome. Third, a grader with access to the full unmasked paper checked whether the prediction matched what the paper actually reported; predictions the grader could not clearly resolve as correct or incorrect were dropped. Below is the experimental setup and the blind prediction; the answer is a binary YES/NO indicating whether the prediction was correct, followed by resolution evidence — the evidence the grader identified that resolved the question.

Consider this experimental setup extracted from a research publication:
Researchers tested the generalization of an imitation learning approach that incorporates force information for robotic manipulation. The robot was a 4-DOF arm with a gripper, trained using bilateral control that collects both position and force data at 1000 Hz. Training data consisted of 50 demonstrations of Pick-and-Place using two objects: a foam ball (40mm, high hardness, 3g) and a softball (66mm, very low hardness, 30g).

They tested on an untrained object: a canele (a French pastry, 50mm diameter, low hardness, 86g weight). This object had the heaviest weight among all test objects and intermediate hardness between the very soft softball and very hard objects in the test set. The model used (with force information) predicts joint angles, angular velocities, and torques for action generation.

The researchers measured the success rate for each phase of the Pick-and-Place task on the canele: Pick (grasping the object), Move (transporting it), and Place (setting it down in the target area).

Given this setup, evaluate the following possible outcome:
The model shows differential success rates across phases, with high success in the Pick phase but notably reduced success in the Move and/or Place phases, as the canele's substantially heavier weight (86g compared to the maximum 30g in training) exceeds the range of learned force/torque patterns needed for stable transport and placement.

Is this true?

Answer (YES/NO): NO